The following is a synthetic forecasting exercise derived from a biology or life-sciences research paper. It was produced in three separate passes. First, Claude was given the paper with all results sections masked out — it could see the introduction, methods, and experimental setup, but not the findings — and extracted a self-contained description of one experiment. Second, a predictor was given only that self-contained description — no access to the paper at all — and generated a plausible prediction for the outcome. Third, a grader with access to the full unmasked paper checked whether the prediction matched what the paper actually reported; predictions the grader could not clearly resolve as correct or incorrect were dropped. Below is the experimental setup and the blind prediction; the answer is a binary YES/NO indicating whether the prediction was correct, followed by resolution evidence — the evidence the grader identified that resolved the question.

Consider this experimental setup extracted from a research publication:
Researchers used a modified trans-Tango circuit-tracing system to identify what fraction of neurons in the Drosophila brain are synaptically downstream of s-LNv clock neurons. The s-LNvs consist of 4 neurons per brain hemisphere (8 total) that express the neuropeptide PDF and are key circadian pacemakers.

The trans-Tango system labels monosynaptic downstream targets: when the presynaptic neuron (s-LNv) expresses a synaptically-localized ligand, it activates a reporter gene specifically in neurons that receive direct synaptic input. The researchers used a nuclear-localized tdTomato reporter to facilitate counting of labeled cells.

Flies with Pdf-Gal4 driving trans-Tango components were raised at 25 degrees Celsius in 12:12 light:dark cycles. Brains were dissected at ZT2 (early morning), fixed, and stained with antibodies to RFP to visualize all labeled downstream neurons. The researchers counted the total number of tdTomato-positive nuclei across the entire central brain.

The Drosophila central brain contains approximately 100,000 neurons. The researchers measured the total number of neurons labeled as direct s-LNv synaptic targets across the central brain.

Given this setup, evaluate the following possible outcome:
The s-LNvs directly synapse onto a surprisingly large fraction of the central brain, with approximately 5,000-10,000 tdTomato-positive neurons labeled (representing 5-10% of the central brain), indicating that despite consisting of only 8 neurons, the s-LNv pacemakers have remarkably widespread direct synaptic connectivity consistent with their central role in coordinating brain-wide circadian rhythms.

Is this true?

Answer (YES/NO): NO